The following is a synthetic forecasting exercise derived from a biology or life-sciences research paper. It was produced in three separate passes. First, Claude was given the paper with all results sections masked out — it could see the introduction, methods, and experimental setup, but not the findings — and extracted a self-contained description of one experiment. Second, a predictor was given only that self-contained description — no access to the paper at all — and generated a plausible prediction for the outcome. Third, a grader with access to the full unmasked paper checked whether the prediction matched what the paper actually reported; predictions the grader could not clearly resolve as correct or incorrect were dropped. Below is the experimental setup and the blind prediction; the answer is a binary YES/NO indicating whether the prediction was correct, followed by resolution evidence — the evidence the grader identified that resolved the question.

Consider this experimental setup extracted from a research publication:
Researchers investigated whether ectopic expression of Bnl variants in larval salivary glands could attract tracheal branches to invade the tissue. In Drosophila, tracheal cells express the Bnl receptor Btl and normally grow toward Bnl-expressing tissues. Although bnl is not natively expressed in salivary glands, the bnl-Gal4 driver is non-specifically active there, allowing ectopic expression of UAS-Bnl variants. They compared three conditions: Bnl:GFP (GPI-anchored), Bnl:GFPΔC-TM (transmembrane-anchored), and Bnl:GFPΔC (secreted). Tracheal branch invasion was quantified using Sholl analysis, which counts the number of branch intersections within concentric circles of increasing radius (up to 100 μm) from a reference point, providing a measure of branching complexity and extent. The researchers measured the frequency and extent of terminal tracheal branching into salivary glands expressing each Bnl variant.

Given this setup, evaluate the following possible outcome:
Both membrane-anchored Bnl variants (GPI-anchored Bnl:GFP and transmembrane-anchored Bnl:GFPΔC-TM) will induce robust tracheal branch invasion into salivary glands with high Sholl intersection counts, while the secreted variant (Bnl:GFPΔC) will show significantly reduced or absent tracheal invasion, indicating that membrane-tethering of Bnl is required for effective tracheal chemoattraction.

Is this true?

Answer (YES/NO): YES